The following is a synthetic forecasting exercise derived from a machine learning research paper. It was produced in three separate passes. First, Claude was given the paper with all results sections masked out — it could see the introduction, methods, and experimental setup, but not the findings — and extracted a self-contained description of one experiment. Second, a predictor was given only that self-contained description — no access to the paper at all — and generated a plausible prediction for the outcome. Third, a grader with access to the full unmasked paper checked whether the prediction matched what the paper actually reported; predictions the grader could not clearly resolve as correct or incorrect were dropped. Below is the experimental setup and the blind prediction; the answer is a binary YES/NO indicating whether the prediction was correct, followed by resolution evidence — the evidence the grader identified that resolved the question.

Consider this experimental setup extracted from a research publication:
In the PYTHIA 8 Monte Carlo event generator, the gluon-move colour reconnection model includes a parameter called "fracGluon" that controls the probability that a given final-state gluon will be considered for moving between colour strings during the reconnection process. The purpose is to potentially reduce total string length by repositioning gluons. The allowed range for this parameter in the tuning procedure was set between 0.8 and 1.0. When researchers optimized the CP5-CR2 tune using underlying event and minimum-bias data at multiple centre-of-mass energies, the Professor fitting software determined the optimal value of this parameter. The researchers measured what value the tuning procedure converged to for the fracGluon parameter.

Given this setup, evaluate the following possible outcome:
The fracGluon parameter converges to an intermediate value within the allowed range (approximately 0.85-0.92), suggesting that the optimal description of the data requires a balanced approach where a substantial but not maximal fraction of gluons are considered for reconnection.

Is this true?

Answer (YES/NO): NO